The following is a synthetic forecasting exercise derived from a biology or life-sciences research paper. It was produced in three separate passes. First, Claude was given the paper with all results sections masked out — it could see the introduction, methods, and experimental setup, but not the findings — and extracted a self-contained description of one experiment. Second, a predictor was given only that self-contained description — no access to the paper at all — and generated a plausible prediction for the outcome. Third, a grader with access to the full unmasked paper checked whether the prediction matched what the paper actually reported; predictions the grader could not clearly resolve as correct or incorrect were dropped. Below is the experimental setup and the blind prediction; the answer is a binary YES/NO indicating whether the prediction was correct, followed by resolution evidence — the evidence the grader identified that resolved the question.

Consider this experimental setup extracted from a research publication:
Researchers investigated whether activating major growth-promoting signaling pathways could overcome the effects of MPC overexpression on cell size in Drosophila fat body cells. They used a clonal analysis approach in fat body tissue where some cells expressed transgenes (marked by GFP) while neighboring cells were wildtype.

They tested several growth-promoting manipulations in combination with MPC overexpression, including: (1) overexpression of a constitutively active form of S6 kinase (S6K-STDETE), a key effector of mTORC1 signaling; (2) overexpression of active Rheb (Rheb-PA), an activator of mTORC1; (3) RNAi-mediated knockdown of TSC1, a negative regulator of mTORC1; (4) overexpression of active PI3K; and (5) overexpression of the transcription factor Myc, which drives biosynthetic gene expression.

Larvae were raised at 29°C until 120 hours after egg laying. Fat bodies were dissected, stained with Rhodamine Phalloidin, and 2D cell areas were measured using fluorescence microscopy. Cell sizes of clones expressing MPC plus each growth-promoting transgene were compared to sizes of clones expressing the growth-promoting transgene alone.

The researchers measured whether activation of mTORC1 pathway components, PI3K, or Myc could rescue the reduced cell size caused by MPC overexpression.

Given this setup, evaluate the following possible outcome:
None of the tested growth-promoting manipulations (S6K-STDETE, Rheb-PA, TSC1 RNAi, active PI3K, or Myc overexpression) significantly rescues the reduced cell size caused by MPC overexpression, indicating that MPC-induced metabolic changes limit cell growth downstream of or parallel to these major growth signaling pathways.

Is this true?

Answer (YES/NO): YES